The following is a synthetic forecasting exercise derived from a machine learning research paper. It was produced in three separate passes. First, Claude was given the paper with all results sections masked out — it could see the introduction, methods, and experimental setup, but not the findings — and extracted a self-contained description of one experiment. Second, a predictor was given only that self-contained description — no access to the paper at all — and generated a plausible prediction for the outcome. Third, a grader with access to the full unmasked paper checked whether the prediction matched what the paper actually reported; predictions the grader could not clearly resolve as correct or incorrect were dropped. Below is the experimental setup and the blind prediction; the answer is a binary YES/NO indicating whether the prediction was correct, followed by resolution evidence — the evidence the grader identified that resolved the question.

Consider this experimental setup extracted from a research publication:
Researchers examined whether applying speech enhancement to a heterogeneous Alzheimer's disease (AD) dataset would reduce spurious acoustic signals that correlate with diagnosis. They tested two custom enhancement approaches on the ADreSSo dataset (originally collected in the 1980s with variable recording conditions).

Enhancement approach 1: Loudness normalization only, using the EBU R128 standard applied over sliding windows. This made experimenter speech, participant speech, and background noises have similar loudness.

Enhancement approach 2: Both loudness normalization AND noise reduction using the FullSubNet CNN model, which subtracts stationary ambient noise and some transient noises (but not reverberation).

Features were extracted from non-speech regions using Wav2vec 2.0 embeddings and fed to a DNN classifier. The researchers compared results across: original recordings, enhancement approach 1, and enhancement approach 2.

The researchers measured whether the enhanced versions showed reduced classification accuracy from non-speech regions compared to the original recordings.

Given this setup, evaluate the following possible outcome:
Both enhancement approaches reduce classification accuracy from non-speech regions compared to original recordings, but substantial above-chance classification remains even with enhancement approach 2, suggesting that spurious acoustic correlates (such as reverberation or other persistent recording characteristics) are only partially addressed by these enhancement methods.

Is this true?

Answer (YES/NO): NO